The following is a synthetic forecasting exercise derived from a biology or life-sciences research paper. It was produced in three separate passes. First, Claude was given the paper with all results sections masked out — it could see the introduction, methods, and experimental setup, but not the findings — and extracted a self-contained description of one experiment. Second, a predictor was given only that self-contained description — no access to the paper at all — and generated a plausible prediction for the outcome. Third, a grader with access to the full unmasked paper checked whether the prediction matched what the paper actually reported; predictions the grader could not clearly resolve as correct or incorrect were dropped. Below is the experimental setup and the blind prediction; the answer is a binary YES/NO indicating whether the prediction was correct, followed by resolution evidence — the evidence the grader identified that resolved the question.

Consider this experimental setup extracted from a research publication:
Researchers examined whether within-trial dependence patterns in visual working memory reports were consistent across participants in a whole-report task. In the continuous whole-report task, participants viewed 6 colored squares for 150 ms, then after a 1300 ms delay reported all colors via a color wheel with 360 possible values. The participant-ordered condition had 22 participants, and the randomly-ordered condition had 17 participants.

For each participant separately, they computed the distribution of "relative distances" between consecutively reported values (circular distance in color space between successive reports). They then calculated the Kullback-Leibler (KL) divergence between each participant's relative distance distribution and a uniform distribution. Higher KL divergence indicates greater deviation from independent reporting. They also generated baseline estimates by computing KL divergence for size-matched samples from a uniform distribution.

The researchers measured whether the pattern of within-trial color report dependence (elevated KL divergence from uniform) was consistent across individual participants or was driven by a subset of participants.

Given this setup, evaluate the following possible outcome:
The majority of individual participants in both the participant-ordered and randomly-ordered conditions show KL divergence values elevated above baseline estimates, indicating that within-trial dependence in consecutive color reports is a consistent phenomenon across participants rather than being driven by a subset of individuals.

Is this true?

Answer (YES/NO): YES